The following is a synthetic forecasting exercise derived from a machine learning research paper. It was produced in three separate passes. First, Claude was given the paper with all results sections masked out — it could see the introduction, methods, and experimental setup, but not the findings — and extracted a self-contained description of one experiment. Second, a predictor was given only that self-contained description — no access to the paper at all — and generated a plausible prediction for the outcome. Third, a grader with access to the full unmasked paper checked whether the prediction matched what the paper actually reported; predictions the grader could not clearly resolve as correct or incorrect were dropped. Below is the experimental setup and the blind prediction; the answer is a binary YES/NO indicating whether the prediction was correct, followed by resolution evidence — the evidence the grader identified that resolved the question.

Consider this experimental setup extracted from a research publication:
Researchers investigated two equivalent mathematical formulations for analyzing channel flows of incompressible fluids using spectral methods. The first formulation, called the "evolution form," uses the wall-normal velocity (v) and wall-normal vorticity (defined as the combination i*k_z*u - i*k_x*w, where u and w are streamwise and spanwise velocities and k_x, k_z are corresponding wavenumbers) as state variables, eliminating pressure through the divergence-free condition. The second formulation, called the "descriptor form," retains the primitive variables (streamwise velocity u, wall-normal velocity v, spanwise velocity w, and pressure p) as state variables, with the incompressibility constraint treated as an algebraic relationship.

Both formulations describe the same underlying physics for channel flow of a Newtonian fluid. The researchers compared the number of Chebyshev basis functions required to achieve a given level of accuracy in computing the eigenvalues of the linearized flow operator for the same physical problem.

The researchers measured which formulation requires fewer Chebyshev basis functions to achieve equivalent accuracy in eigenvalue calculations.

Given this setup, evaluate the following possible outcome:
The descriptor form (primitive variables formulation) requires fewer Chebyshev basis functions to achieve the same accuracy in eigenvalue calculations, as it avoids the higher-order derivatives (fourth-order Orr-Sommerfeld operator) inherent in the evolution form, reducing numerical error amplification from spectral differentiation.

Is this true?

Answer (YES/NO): YES